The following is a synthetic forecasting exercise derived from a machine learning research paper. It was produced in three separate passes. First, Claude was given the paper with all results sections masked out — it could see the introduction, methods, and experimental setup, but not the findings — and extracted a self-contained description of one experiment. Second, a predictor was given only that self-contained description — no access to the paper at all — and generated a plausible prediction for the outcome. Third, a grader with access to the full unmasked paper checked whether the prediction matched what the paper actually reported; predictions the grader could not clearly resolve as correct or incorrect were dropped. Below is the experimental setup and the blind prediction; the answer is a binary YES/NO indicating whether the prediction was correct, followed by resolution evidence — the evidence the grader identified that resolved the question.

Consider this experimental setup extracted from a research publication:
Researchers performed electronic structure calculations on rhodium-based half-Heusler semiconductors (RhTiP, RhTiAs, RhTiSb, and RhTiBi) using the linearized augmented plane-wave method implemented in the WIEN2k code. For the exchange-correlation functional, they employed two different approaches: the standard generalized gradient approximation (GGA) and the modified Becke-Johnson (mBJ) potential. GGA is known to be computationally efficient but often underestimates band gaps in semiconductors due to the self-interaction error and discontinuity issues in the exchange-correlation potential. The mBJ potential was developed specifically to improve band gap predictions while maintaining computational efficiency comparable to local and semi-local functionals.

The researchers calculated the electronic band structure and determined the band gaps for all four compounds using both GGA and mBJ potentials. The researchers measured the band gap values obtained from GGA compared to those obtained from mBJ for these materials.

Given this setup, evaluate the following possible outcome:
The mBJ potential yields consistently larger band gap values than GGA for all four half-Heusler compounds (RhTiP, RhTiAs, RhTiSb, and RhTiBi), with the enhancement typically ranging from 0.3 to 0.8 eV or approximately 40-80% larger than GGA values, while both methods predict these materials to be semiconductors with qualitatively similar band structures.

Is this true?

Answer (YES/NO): NO